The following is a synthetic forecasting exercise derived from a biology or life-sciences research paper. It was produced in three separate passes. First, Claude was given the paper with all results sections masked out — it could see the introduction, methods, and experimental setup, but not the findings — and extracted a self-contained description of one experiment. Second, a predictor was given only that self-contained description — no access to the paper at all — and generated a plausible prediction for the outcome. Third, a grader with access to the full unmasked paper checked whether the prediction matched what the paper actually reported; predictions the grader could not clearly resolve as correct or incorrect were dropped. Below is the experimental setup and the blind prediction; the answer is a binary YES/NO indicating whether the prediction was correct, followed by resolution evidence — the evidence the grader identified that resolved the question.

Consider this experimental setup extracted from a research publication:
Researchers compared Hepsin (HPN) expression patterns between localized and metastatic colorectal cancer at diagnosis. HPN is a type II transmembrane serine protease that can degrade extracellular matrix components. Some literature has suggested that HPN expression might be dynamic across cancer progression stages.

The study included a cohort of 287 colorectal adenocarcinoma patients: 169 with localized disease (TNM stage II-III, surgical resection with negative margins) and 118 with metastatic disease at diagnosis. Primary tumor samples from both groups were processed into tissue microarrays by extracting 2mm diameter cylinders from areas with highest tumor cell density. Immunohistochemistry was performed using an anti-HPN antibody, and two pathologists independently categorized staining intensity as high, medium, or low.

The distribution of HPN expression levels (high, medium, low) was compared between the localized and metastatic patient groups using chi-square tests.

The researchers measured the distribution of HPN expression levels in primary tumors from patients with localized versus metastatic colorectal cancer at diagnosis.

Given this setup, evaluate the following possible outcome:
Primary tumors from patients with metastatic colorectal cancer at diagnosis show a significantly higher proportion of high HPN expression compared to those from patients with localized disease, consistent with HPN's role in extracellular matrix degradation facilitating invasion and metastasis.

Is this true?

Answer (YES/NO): NO